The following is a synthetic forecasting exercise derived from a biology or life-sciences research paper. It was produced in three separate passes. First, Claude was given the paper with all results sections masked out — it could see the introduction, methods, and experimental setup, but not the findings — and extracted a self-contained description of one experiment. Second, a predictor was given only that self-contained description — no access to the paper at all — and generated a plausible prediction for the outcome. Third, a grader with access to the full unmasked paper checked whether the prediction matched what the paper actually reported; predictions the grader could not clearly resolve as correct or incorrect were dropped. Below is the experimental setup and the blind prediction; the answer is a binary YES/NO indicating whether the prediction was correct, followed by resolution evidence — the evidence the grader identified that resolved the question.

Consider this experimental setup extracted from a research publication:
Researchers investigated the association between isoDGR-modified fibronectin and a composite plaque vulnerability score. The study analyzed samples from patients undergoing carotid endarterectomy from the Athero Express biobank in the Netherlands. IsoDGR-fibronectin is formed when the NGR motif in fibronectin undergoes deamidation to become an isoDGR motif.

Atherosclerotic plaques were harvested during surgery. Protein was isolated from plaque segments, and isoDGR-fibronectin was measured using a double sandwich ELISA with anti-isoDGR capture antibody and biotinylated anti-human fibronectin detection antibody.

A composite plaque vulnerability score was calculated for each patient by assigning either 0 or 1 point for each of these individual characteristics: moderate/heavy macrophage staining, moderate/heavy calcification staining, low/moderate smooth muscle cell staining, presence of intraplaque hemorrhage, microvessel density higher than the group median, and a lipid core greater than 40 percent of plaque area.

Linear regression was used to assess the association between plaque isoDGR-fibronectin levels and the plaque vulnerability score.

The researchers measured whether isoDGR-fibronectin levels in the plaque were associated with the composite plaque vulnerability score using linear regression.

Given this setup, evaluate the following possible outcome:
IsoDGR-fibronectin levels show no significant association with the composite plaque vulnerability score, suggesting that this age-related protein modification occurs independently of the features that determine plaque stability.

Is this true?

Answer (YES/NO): NO